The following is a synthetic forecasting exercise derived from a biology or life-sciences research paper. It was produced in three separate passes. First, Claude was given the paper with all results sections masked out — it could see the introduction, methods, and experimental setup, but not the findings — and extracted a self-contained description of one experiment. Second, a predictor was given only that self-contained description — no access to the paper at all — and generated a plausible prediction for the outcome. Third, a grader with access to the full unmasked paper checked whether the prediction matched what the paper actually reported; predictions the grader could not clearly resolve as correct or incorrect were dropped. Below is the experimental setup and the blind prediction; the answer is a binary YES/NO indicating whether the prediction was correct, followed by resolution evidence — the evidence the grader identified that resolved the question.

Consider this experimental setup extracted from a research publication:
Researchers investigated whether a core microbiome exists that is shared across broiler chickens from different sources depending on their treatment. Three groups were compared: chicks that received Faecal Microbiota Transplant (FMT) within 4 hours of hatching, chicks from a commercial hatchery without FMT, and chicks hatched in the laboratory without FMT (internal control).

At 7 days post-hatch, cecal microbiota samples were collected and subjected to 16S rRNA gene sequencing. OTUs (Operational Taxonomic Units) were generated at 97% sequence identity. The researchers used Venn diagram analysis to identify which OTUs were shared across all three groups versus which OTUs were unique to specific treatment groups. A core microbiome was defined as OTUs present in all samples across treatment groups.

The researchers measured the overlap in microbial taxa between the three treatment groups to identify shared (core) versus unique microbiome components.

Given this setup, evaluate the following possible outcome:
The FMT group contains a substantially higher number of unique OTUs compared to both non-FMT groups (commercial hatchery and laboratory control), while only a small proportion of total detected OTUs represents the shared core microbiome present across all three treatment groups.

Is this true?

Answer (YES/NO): NO